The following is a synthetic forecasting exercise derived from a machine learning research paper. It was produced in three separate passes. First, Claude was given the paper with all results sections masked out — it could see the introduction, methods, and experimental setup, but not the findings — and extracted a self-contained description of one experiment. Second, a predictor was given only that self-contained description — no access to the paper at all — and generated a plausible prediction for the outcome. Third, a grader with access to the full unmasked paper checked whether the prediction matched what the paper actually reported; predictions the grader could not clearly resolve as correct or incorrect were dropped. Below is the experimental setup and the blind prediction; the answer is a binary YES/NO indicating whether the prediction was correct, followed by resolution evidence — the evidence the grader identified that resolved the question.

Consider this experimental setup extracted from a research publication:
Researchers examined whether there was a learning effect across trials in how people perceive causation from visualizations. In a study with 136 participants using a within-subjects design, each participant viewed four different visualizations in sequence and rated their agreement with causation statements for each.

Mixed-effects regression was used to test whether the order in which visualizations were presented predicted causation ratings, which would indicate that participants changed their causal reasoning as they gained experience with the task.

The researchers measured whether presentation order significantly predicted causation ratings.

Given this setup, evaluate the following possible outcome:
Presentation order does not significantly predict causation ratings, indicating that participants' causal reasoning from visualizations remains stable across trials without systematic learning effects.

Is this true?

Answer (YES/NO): YES